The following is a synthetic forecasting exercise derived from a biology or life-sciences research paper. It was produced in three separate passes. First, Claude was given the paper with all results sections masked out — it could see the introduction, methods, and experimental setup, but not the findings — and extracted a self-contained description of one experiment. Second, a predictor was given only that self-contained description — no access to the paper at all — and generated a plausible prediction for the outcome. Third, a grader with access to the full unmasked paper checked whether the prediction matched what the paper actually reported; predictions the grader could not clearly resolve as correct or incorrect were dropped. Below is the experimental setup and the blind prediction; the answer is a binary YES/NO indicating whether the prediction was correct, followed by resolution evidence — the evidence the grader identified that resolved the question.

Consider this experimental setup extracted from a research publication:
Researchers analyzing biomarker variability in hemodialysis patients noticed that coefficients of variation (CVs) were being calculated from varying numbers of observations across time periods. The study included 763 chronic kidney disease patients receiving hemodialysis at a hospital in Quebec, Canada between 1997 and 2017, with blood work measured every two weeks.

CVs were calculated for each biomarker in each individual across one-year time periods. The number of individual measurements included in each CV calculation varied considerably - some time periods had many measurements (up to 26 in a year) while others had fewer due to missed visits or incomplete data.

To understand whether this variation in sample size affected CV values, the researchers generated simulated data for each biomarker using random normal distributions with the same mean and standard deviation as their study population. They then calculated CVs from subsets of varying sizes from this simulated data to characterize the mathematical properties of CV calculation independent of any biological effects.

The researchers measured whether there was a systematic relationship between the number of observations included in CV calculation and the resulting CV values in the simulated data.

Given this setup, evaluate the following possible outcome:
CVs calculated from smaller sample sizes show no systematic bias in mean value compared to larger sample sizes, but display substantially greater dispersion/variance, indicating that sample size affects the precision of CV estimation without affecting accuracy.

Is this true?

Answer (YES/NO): NO